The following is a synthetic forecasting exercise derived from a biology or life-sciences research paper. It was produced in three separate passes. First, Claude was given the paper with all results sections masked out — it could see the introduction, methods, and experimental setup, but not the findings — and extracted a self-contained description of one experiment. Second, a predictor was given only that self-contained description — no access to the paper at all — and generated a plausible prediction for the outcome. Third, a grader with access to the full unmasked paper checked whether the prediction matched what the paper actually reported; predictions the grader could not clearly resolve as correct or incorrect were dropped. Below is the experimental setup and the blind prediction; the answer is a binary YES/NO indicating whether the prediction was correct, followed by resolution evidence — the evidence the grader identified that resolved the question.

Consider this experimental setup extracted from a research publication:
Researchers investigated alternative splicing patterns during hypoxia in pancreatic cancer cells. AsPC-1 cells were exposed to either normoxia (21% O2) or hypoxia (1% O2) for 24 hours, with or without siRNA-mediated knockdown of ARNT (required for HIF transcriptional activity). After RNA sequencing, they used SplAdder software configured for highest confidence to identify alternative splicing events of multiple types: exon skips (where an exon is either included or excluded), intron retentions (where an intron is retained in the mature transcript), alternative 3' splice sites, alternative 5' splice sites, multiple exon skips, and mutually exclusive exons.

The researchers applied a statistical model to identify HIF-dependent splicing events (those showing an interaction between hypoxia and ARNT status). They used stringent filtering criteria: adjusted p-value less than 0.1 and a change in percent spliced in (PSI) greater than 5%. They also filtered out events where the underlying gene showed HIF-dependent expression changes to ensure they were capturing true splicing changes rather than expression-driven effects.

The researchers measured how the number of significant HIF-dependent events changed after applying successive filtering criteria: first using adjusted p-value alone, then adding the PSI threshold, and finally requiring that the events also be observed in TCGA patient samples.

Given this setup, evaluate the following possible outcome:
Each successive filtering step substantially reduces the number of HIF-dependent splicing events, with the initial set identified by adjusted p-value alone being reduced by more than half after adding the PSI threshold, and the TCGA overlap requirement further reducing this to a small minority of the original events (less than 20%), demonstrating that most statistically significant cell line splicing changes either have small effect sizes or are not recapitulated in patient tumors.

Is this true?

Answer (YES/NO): NO